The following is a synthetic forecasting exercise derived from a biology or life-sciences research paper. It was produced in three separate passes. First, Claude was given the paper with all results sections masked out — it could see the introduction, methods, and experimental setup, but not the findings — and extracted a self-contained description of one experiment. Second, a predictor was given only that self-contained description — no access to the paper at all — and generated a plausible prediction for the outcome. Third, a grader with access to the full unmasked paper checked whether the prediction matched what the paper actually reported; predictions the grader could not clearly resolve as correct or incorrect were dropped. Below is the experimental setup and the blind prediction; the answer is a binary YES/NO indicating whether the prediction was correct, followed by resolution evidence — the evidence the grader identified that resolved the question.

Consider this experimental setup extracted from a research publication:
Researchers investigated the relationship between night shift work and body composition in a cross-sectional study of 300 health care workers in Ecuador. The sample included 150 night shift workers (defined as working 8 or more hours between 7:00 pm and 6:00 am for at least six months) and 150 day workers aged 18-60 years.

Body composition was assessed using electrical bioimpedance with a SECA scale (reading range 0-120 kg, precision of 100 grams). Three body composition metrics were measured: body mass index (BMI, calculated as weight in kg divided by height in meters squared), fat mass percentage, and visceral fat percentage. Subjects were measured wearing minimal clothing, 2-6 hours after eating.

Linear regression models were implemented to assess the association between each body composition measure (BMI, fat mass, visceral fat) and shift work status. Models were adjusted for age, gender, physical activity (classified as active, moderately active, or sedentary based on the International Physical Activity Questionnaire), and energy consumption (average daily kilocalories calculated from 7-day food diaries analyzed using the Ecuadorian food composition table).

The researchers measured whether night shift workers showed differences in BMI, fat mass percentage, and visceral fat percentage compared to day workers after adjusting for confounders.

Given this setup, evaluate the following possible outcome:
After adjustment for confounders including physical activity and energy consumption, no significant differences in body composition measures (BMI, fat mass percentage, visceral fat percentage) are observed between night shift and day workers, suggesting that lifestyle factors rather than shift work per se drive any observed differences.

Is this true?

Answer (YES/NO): NO